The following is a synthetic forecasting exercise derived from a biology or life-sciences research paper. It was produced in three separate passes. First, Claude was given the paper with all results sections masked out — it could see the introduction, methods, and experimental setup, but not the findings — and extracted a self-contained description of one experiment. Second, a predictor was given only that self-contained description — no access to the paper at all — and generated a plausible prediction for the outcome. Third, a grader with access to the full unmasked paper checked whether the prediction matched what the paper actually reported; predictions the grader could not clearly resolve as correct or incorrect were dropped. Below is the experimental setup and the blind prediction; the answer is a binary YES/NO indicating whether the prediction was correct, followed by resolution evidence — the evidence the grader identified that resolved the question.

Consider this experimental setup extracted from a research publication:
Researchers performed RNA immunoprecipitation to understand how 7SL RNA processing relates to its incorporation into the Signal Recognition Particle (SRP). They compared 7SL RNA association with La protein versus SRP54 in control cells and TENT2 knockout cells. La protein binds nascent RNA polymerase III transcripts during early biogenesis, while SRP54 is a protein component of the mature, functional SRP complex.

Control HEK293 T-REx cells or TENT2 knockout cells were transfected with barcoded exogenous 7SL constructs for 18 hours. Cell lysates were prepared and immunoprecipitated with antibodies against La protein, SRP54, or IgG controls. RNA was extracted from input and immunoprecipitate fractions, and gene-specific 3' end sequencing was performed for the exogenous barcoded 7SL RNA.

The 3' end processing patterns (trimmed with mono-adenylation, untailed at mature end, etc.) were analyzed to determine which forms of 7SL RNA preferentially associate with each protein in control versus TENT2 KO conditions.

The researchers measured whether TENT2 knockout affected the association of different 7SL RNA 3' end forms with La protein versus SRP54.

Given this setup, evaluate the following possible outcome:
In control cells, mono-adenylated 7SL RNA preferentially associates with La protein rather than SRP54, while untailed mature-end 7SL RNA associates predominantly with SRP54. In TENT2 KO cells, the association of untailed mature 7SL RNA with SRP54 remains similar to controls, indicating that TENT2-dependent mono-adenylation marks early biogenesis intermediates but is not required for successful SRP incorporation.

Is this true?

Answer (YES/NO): NO